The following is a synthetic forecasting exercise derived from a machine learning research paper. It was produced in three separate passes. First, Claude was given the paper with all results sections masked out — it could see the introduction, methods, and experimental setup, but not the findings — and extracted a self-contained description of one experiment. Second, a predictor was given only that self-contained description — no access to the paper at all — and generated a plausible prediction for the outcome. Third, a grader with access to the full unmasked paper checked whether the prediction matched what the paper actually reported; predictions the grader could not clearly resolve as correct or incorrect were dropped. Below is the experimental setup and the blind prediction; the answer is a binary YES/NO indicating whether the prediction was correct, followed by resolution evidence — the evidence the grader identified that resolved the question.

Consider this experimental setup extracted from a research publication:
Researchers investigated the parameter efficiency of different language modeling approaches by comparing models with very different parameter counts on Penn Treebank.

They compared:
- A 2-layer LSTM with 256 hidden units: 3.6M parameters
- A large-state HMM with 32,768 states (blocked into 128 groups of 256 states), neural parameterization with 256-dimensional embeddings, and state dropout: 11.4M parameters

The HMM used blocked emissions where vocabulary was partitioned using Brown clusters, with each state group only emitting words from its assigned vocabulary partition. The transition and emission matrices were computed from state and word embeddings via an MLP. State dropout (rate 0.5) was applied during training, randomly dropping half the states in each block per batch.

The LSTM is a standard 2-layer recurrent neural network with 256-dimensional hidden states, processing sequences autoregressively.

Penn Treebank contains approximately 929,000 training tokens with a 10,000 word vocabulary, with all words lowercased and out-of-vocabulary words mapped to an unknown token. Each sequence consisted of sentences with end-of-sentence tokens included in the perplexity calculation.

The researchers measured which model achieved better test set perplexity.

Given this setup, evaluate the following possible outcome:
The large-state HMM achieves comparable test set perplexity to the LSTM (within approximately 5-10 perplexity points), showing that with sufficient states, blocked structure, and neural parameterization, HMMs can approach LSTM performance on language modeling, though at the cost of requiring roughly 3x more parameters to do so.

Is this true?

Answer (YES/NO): NO